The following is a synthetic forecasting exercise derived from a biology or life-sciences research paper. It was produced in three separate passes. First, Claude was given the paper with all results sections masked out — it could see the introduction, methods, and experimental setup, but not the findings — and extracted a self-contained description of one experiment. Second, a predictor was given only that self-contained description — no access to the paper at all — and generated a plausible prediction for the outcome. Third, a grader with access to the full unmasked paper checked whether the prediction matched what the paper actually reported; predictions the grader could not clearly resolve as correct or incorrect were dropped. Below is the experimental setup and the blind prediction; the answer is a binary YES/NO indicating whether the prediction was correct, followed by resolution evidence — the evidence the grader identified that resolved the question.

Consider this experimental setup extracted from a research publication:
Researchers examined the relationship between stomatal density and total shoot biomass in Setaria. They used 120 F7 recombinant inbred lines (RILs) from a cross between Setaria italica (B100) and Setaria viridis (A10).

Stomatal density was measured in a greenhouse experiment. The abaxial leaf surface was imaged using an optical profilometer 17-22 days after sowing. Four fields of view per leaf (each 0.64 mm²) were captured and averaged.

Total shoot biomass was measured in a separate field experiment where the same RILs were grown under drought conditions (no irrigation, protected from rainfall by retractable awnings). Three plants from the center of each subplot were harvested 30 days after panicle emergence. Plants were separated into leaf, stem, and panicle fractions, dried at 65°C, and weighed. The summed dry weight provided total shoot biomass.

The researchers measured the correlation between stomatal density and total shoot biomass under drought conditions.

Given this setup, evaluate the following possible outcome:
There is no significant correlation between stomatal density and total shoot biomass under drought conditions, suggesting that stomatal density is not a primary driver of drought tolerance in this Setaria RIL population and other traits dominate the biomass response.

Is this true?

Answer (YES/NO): NO